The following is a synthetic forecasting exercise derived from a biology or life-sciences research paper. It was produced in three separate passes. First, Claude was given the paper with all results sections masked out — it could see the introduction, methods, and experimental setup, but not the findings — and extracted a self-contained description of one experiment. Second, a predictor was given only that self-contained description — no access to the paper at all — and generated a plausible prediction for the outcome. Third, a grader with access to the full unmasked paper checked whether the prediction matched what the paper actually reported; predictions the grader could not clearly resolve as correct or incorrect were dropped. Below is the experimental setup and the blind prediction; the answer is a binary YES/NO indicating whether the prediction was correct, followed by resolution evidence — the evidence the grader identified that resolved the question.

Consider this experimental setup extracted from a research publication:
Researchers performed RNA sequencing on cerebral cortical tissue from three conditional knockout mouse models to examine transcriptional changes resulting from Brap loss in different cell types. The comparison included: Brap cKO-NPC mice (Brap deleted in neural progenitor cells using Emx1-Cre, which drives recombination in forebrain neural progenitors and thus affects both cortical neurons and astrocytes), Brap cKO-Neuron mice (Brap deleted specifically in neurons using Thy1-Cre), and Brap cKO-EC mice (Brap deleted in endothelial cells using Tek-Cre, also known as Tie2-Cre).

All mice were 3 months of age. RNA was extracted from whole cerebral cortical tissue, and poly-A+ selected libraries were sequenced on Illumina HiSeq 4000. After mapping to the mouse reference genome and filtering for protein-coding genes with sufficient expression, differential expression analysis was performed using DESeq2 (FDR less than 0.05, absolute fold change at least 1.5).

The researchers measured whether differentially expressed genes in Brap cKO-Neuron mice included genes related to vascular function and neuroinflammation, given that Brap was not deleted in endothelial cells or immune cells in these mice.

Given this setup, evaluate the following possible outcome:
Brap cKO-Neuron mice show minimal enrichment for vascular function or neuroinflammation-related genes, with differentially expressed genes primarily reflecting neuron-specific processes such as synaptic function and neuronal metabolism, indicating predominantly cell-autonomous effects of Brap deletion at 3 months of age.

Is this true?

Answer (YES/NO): NO